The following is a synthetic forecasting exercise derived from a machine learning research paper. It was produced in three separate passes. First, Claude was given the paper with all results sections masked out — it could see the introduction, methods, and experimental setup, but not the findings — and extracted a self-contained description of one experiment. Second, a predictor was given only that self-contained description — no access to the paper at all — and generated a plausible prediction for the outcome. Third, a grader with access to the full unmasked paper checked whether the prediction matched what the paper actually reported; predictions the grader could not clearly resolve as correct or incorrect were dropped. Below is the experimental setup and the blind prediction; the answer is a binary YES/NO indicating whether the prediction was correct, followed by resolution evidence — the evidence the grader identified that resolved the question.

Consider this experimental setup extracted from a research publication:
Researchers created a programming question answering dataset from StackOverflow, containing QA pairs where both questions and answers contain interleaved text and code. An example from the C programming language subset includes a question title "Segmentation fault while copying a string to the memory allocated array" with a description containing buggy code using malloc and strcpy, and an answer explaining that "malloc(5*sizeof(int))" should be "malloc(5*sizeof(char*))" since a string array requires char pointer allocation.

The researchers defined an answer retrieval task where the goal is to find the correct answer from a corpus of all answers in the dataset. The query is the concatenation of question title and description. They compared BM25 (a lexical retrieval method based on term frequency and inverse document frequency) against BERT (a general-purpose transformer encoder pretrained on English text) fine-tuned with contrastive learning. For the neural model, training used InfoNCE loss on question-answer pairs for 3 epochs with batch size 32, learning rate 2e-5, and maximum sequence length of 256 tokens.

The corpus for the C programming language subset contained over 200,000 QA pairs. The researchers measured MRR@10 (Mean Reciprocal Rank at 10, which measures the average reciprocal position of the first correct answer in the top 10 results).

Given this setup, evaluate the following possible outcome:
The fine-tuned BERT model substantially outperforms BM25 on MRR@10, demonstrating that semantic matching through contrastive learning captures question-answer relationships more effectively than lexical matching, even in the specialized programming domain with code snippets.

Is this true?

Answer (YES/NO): NO